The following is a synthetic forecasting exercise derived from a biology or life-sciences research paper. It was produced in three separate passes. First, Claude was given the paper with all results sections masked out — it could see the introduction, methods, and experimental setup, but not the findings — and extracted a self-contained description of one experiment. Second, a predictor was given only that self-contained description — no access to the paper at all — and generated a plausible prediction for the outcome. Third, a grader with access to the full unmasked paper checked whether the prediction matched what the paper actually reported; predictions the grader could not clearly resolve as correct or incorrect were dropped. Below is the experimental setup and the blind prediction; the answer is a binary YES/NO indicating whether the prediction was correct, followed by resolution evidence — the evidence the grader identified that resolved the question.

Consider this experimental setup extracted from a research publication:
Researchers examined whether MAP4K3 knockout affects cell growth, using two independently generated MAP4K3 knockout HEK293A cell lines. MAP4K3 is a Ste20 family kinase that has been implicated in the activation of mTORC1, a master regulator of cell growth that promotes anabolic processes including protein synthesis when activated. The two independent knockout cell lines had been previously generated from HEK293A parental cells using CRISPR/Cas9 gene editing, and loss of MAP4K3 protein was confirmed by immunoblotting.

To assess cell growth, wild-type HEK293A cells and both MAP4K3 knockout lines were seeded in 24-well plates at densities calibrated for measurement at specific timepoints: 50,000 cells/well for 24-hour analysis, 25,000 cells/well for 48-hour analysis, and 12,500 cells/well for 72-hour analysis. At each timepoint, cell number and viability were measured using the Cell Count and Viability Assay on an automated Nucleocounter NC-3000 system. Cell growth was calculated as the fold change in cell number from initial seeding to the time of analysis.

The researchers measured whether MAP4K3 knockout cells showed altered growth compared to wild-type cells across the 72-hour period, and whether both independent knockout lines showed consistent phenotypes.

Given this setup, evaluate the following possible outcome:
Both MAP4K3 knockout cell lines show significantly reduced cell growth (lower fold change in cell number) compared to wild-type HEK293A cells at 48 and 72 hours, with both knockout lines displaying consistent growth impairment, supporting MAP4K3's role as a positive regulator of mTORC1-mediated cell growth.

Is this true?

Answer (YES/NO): YES